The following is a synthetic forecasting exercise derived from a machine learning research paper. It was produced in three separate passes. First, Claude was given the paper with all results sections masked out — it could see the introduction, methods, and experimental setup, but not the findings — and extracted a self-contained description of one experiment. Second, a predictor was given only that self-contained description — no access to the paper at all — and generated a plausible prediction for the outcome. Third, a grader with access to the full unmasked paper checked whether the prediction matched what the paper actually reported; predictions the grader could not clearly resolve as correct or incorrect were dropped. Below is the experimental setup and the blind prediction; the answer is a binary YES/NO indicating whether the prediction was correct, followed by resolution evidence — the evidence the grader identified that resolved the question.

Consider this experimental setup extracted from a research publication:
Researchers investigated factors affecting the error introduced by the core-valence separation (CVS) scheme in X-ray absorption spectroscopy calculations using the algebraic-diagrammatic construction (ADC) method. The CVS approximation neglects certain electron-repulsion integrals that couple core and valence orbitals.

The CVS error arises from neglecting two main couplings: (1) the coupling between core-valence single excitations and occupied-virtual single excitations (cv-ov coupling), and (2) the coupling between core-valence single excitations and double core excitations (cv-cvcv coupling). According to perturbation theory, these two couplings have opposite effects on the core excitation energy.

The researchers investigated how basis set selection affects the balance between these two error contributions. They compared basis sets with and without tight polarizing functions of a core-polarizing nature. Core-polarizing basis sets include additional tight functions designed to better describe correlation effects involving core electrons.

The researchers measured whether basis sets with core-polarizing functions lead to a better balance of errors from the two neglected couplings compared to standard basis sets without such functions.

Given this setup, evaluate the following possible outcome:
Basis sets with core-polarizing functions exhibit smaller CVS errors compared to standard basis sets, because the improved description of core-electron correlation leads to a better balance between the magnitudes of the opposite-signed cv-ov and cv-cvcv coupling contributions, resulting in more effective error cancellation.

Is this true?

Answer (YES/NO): YES